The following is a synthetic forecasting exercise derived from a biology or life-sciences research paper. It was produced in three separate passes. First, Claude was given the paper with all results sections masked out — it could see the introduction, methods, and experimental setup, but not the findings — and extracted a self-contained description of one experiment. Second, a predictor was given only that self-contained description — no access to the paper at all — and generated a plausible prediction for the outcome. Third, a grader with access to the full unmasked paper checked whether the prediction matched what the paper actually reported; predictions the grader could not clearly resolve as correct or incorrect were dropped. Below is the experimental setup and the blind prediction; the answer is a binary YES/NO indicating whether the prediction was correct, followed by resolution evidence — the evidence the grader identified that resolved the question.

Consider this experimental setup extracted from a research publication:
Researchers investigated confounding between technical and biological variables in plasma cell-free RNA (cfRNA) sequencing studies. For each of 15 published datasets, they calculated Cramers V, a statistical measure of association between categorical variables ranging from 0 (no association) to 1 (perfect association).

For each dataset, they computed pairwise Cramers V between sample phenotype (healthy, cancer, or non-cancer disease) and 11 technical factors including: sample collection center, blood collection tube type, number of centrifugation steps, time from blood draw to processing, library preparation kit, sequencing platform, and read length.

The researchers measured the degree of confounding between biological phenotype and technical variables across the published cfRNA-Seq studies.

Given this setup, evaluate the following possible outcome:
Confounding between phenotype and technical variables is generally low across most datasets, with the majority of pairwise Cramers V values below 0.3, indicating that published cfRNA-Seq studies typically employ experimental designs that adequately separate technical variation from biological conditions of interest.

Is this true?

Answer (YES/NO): NO